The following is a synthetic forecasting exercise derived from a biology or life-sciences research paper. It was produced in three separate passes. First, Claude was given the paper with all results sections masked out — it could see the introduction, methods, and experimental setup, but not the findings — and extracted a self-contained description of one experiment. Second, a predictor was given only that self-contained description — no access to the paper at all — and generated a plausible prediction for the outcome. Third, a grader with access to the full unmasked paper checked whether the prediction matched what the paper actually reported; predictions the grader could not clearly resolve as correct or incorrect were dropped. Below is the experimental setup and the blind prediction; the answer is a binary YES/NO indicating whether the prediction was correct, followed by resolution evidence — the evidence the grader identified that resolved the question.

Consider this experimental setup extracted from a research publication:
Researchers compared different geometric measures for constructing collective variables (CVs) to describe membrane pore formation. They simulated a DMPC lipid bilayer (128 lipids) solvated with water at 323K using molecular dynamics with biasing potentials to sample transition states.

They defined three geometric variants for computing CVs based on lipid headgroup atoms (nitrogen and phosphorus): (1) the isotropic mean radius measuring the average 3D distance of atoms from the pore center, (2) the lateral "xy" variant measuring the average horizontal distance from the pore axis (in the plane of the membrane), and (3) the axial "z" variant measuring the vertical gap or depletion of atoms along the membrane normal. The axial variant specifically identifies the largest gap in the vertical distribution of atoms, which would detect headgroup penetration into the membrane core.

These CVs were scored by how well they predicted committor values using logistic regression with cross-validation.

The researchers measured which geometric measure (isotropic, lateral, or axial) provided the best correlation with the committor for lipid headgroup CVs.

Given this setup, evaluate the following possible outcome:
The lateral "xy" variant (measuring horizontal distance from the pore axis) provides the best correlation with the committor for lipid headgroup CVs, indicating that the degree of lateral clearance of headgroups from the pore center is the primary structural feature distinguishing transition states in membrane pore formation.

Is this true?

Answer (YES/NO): NO